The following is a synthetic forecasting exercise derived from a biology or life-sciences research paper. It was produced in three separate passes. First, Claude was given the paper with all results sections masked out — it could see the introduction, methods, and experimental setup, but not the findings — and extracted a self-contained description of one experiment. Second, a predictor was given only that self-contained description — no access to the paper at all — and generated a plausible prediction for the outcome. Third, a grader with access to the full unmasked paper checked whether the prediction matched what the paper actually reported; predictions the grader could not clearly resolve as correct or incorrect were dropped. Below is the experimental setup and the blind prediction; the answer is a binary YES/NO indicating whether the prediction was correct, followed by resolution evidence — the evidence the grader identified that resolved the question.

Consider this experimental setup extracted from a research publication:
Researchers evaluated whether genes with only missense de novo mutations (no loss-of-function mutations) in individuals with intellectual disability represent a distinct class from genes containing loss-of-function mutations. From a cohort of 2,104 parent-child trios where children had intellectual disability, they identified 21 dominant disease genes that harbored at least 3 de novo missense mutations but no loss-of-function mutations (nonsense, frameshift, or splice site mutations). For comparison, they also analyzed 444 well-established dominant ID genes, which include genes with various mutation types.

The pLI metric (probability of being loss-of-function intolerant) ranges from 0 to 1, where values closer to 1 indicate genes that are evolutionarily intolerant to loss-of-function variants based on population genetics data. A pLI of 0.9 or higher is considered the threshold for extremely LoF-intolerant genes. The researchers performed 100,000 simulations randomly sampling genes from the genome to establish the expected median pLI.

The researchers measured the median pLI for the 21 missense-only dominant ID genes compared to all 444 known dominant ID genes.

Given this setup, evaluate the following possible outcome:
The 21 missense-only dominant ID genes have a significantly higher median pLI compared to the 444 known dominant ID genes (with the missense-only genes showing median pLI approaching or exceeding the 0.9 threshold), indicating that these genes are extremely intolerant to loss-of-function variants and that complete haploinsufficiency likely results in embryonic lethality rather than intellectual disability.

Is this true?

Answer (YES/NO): YES